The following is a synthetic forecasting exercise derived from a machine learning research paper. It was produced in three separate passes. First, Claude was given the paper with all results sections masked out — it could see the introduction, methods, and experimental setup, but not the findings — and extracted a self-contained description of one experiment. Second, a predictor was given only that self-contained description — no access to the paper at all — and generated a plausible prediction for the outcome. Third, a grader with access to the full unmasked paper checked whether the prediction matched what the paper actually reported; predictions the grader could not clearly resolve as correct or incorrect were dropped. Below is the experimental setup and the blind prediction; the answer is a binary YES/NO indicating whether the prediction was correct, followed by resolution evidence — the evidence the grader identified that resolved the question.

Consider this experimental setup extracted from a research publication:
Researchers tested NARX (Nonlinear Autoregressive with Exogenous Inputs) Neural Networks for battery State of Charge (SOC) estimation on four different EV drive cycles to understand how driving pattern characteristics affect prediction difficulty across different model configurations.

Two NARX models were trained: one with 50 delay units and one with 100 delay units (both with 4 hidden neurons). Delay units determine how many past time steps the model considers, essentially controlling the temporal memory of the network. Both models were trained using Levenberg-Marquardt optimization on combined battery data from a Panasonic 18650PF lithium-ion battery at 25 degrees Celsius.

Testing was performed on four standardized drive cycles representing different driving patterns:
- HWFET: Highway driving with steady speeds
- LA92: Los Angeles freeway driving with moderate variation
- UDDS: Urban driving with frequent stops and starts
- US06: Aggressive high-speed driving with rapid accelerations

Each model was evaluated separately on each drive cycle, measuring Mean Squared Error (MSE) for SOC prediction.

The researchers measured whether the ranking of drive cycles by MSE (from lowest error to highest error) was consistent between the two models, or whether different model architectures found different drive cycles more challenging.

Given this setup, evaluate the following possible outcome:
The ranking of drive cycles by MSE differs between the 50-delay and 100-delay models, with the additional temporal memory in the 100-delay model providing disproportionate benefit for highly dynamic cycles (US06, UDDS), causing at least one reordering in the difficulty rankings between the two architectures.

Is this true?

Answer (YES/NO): NO